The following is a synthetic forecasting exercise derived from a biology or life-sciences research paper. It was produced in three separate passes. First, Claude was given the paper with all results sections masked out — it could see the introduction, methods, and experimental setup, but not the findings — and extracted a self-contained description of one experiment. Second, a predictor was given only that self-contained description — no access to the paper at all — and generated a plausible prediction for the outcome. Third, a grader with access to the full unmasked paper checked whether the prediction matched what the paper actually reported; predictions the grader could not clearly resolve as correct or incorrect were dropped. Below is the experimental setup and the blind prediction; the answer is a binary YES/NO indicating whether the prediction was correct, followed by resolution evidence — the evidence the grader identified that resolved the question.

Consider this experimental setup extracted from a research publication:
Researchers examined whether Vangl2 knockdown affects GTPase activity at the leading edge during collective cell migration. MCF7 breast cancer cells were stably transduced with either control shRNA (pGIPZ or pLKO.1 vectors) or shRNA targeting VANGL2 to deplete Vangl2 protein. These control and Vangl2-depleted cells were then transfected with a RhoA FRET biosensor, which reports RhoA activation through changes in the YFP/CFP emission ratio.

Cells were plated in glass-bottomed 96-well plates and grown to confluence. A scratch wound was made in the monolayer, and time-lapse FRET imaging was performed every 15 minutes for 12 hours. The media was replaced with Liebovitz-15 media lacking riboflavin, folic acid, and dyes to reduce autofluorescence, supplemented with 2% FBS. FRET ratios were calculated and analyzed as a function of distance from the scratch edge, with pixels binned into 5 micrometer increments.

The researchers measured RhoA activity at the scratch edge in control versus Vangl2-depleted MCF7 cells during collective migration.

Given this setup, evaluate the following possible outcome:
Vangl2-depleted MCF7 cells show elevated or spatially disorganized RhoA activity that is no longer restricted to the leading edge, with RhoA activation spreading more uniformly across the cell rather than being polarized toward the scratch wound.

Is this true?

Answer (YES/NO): NO